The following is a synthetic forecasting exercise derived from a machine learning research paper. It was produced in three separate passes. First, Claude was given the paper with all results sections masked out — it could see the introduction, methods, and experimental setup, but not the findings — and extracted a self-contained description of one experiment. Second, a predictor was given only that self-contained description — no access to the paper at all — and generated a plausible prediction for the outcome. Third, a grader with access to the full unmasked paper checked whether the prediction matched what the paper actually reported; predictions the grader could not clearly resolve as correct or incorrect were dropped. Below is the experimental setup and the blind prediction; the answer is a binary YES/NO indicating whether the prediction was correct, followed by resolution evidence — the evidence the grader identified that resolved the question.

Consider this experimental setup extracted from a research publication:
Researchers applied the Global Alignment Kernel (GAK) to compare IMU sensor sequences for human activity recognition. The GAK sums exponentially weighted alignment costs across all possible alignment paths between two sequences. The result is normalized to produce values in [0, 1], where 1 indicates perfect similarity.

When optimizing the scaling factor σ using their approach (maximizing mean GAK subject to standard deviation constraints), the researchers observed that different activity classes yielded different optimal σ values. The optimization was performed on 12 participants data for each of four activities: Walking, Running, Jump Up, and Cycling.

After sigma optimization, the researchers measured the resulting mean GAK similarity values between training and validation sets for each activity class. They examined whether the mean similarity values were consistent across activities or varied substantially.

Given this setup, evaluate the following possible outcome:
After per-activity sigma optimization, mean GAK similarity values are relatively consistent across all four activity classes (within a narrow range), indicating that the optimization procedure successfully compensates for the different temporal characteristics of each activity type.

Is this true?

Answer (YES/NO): NO